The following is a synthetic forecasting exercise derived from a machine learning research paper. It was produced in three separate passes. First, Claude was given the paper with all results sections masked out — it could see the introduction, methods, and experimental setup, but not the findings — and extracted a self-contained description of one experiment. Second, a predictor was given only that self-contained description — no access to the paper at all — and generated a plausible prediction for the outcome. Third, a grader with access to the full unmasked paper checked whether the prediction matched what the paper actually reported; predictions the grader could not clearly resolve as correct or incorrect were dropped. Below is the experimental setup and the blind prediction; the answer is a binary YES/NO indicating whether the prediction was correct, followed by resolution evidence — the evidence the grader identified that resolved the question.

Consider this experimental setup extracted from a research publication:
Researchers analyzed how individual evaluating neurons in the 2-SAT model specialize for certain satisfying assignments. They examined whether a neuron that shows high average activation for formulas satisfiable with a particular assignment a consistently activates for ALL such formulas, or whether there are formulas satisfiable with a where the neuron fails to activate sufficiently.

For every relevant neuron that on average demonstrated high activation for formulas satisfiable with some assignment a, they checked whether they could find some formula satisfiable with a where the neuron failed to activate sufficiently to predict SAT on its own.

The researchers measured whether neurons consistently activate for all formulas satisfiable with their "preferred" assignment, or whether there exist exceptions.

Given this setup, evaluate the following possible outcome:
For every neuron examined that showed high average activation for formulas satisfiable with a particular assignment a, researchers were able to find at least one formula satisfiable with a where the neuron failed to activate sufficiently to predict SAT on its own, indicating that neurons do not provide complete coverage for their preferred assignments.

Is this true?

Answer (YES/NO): YES